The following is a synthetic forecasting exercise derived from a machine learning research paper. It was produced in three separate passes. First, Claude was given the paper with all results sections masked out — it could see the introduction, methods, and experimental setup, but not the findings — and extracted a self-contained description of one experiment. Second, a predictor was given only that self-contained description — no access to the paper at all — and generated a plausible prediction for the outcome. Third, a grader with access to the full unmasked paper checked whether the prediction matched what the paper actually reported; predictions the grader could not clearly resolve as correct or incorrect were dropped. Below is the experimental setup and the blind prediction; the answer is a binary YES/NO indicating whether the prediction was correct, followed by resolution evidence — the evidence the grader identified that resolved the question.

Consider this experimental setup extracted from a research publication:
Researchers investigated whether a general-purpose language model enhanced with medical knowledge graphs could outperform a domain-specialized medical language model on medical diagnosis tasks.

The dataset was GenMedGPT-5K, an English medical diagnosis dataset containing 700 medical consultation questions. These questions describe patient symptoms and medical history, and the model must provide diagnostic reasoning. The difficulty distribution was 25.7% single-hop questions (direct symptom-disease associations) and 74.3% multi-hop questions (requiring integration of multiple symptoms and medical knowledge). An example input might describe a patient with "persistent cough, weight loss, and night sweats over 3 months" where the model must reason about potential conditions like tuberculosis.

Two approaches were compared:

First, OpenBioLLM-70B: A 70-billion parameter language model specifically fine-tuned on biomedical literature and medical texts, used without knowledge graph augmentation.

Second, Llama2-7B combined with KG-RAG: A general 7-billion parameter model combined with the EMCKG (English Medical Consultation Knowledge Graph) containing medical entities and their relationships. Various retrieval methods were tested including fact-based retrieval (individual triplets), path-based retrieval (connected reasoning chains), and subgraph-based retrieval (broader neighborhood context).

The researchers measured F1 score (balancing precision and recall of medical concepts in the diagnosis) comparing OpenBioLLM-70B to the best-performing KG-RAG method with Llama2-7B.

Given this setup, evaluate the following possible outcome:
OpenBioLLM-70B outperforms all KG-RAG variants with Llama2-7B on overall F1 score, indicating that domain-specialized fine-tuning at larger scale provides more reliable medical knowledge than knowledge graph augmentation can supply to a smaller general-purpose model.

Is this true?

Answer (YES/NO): NO